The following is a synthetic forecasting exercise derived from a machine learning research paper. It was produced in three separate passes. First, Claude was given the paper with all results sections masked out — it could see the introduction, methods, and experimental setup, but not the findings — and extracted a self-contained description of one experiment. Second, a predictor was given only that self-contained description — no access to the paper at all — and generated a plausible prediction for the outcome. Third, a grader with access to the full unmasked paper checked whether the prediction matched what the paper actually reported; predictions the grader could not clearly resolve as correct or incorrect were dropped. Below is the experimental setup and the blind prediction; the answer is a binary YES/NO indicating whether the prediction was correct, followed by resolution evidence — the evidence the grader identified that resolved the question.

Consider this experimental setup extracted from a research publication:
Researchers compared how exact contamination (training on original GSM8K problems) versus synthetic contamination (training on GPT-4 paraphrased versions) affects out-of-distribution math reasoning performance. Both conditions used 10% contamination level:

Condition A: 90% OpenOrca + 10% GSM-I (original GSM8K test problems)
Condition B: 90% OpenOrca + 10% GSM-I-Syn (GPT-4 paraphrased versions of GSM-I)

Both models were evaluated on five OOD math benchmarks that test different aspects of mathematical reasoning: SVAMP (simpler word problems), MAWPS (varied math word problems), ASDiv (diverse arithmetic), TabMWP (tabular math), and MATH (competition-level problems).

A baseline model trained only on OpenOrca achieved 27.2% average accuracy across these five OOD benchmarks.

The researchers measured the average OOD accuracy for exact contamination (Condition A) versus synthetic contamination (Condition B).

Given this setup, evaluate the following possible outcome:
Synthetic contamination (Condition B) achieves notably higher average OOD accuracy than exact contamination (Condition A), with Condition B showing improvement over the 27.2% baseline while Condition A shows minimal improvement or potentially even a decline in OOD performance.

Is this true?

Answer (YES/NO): NO